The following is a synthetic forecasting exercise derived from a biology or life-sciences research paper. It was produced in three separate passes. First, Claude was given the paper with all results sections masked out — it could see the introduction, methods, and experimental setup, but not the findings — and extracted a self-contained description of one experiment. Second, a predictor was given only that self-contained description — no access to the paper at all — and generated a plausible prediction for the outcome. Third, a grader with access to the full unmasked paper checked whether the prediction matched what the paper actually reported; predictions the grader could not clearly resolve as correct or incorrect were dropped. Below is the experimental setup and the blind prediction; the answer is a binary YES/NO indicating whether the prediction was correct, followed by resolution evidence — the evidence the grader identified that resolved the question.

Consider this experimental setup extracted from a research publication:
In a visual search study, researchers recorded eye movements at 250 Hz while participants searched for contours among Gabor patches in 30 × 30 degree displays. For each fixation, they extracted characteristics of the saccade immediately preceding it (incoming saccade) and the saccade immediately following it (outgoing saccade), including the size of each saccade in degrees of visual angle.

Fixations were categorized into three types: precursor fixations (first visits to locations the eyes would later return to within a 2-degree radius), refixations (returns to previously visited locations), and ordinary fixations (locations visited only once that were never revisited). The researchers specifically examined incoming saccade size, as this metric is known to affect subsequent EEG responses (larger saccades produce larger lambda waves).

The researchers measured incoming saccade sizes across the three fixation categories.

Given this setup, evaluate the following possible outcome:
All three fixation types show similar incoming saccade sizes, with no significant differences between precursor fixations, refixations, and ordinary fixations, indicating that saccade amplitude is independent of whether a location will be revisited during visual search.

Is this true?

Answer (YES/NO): NO